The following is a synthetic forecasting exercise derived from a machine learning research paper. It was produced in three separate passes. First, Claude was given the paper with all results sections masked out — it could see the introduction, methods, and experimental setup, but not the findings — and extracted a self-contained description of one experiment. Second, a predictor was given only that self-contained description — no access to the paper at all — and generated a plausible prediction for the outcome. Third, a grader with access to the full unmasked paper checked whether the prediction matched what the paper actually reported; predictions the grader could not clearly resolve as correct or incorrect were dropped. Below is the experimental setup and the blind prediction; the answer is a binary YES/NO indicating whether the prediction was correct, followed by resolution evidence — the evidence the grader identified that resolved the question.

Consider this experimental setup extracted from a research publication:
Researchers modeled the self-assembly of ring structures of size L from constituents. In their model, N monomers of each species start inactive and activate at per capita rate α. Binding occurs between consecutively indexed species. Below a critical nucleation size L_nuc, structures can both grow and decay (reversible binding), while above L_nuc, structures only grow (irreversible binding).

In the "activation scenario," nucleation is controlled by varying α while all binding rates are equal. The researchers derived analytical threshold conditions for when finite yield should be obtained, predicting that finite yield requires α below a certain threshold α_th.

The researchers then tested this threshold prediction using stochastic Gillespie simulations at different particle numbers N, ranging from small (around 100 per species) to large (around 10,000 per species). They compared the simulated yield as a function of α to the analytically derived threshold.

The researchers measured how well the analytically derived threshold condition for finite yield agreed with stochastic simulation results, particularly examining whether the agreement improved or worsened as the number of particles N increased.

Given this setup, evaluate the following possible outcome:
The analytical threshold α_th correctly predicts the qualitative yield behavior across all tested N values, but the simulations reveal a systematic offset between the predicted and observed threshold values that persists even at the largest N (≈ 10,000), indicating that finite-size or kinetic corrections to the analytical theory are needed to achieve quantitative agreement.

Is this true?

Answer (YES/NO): NO